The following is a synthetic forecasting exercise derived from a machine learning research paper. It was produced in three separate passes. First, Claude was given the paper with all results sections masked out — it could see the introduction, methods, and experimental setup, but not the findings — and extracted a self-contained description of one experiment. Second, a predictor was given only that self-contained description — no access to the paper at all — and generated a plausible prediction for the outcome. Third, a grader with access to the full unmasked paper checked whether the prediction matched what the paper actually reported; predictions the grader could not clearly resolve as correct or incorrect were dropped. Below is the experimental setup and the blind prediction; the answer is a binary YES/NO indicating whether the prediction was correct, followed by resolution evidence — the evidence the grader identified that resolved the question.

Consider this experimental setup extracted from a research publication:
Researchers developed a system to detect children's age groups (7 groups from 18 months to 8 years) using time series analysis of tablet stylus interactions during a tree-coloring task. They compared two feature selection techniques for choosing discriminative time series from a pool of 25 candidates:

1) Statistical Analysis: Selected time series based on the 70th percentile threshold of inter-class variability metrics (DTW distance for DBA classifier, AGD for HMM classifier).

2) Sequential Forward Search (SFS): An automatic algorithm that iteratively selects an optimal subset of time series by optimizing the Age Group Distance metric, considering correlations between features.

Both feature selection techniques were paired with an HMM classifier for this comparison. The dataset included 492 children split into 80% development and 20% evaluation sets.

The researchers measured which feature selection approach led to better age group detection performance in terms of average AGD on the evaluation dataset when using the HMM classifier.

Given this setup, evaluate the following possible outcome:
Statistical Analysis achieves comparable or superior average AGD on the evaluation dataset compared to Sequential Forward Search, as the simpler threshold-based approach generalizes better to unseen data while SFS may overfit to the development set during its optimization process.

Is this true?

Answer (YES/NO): NO